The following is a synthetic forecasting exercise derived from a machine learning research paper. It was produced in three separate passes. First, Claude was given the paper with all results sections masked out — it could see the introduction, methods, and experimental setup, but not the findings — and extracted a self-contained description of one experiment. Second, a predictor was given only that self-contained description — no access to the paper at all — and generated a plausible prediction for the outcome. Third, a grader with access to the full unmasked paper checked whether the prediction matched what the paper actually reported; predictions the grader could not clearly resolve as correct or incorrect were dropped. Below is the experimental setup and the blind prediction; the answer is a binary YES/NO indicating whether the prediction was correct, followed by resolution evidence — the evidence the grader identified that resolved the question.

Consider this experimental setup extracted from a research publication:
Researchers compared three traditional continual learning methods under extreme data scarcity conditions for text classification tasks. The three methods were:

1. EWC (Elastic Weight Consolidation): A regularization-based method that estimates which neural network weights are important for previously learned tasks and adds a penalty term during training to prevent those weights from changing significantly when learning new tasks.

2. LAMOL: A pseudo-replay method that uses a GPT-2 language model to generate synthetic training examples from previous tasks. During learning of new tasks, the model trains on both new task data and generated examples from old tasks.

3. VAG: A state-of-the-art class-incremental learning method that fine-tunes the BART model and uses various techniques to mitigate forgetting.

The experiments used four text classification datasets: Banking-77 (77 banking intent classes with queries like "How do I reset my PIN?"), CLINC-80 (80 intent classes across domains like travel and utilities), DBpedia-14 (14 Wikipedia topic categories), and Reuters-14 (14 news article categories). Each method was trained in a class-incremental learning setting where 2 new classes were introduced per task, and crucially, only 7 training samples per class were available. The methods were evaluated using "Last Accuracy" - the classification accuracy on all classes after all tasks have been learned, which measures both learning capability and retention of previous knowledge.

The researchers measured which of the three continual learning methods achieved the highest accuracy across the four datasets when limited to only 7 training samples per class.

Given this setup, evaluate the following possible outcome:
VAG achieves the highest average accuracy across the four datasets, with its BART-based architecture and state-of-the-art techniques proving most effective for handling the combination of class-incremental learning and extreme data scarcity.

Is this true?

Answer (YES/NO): YES